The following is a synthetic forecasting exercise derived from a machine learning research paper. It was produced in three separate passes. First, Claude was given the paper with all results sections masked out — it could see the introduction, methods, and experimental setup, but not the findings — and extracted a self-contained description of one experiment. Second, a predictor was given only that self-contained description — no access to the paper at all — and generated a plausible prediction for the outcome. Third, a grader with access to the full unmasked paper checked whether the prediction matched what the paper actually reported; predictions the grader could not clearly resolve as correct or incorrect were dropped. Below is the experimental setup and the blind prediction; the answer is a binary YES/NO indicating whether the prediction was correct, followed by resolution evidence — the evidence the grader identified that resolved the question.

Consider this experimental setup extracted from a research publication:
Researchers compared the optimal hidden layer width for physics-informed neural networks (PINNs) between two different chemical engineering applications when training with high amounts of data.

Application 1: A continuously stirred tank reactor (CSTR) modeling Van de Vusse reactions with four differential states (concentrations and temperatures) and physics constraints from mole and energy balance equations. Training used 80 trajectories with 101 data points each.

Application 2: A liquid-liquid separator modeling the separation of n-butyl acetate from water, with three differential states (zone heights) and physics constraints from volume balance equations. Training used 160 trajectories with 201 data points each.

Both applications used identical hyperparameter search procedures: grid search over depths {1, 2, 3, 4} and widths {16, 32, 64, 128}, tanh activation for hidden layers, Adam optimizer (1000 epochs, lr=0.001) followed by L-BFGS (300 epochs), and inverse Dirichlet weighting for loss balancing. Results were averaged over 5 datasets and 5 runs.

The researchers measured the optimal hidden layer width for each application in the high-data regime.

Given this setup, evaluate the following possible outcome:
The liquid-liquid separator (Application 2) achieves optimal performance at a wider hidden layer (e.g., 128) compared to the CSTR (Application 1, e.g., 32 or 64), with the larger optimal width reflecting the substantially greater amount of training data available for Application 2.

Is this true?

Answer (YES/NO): YES